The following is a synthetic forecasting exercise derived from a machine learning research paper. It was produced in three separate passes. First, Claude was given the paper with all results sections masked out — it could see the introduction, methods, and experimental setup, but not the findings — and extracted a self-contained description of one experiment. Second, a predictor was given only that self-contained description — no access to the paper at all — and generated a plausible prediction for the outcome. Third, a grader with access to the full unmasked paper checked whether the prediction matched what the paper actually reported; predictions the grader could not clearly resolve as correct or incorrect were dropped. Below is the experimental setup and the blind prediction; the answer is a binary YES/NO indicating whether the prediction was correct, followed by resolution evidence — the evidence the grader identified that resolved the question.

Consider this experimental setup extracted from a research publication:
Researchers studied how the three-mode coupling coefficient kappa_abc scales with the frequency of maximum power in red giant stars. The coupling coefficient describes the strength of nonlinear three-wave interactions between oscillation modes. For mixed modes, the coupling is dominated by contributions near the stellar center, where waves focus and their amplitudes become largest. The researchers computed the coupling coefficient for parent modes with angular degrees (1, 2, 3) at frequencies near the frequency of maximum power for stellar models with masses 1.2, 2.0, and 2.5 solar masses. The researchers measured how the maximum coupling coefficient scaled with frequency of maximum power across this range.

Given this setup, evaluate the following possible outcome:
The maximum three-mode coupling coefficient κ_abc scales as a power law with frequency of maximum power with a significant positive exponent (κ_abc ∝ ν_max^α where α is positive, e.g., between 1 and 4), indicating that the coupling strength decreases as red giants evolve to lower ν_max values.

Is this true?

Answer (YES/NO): NO